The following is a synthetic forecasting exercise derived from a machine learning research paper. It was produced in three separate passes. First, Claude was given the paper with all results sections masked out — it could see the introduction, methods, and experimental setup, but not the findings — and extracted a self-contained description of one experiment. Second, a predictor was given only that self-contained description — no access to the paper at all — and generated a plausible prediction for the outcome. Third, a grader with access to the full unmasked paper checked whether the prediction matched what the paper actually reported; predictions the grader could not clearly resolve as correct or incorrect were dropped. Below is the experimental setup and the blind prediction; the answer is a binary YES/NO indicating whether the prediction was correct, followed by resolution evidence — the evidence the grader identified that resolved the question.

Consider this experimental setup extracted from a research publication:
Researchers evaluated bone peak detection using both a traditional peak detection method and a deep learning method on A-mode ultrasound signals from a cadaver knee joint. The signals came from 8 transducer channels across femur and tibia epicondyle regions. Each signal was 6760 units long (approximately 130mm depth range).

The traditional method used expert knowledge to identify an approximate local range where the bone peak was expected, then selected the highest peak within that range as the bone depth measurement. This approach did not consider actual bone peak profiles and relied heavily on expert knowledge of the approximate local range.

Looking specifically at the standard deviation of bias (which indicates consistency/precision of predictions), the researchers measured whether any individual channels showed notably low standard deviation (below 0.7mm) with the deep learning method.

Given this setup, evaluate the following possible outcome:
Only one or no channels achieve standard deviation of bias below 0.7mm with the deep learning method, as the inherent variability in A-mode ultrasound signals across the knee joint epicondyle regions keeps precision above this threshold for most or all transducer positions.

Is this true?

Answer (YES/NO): YES